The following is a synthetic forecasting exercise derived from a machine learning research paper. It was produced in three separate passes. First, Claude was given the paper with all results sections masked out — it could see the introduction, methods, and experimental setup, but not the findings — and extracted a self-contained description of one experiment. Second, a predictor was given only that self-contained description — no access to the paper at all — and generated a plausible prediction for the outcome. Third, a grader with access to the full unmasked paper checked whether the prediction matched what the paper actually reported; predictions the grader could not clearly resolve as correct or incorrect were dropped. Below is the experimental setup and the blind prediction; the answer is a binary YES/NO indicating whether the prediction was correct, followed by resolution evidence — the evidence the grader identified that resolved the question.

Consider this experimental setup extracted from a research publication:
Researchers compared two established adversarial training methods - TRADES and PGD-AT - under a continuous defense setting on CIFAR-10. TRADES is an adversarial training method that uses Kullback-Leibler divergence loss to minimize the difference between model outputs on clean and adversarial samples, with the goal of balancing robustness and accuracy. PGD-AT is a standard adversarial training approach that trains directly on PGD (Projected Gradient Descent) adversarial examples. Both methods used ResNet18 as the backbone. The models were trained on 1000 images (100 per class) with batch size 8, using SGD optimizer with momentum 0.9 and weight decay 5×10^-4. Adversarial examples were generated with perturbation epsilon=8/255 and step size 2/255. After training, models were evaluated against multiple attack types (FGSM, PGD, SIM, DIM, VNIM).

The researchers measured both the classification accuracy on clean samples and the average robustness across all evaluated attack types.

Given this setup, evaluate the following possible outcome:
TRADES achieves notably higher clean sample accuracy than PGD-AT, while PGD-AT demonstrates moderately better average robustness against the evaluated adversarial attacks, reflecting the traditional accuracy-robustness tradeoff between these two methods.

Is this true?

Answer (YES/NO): NO